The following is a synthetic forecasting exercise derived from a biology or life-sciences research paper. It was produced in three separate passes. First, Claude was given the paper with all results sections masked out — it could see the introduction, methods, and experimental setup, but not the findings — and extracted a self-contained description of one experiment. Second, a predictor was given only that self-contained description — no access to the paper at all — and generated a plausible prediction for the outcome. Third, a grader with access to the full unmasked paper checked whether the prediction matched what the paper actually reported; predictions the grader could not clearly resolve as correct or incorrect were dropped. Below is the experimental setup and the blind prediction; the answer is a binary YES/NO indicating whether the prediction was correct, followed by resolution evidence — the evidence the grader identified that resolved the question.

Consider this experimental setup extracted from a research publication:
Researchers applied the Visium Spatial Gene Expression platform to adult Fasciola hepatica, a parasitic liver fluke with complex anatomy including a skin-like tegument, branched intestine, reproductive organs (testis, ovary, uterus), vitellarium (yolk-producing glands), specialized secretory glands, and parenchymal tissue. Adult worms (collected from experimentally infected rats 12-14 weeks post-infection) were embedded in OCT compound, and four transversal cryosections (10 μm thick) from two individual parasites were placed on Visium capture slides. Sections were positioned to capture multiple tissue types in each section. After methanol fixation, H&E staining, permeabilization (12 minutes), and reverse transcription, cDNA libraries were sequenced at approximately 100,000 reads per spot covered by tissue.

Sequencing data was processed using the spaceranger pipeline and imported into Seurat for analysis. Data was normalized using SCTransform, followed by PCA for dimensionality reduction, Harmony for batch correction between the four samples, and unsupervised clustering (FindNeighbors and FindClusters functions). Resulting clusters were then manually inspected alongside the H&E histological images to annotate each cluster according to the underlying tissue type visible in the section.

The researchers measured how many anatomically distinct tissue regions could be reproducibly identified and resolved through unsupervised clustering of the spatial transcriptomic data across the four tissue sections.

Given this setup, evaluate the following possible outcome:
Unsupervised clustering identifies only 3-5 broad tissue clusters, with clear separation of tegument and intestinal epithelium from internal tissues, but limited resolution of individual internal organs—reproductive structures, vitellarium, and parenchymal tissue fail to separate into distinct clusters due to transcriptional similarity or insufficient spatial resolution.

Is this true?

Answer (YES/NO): NO